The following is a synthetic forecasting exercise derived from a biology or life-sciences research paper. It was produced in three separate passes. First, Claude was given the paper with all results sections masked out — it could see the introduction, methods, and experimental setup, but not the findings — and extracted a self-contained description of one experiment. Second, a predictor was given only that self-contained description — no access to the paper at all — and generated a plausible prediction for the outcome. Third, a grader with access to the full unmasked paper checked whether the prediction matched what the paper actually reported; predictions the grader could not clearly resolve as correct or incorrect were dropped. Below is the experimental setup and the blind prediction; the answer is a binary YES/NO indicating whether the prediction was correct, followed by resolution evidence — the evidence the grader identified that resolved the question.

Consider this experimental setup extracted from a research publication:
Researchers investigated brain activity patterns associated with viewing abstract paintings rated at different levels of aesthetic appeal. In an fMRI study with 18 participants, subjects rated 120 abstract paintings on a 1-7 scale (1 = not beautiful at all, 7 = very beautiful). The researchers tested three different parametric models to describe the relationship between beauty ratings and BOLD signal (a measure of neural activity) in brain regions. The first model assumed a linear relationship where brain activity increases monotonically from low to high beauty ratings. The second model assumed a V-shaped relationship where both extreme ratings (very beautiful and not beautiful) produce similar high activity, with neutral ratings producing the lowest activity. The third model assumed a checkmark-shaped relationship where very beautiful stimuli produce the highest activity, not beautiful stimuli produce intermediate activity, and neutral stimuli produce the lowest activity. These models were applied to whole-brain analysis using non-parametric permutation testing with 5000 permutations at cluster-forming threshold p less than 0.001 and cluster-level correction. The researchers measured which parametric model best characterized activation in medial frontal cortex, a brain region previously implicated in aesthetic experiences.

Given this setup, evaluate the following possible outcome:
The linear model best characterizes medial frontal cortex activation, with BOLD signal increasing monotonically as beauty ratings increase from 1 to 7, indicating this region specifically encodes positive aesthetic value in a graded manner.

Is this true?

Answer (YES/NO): NO